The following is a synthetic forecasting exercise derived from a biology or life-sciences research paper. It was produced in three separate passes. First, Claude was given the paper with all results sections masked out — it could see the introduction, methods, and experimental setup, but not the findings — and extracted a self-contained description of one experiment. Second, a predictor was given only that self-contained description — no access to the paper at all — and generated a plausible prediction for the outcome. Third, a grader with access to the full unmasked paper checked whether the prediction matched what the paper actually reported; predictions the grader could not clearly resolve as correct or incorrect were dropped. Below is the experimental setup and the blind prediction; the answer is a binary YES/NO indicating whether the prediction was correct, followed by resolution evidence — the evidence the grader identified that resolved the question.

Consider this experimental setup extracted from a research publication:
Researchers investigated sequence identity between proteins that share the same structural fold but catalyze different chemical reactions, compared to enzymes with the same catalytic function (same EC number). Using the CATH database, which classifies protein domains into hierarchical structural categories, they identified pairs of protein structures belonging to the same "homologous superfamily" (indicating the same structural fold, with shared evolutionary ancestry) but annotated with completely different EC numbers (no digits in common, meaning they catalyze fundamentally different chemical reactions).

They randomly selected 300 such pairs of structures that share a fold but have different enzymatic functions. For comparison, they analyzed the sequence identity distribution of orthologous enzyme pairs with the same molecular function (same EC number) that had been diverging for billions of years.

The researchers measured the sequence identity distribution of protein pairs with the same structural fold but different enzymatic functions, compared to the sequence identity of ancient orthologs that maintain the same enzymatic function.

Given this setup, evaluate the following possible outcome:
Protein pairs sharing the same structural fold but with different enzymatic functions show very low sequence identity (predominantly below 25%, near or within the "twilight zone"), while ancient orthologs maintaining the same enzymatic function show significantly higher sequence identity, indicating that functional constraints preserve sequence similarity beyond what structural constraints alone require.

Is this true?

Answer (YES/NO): YES